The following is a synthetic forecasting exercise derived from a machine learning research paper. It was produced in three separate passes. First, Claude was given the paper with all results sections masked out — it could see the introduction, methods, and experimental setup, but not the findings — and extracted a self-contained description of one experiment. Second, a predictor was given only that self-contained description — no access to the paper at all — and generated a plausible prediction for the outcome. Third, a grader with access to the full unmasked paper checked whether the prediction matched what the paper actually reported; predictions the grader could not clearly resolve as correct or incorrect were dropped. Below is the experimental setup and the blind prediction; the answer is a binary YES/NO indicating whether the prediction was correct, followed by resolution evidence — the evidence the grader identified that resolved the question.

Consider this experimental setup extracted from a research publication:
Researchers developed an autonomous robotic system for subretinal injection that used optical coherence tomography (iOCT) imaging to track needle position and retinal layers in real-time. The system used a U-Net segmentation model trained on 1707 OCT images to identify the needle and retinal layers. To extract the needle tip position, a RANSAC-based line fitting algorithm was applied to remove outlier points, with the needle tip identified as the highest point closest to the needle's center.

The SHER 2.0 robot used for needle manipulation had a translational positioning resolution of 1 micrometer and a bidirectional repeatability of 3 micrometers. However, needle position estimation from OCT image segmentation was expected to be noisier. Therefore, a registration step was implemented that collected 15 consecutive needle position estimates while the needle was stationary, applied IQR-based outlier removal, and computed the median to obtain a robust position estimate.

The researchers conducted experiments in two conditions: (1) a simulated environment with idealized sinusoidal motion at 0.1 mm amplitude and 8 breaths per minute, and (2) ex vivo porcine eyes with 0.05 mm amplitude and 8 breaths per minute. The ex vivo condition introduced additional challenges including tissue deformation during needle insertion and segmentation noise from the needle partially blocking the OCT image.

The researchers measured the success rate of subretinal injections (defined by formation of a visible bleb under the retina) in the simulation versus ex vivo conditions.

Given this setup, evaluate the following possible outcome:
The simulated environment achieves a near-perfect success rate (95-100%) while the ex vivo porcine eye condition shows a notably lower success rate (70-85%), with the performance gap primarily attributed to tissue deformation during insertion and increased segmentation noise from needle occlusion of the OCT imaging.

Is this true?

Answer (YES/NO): NO